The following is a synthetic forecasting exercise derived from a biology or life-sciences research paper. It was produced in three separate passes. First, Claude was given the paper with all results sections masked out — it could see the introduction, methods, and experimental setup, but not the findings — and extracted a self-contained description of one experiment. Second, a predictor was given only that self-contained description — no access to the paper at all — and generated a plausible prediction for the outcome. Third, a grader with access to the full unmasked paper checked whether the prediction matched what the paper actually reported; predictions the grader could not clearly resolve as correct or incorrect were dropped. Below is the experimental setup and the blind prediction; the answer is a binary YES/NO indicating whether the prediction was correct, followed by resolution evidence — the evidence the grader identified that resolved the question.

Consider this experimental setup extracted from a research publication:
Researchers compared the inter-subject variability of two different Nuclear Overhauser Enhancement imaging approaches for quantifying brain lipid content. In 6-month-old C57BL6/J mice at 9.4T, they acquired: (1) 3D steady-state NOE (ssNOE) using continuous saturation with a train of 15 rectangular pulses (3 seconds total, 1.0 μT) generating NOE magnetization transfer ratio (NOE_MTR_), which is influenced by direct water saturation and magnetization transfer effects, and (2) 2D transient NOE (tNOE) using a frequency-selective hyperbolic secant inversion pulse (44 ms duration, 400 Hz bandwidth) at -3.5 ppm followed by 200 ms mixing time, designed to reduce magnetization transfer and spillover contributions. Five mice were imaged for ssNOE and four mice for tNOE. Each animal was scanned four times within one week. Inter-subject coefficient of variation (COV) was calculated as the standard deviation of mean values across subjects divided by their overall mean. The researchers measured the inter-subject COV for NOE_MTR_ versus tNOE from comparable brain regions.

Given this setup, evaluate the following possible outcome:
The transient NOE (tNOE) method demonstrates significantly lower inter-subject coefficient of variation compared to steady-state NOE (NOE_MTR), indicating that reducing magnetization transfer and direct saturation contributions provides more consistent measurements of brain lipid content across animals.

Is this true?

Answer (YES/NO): NO